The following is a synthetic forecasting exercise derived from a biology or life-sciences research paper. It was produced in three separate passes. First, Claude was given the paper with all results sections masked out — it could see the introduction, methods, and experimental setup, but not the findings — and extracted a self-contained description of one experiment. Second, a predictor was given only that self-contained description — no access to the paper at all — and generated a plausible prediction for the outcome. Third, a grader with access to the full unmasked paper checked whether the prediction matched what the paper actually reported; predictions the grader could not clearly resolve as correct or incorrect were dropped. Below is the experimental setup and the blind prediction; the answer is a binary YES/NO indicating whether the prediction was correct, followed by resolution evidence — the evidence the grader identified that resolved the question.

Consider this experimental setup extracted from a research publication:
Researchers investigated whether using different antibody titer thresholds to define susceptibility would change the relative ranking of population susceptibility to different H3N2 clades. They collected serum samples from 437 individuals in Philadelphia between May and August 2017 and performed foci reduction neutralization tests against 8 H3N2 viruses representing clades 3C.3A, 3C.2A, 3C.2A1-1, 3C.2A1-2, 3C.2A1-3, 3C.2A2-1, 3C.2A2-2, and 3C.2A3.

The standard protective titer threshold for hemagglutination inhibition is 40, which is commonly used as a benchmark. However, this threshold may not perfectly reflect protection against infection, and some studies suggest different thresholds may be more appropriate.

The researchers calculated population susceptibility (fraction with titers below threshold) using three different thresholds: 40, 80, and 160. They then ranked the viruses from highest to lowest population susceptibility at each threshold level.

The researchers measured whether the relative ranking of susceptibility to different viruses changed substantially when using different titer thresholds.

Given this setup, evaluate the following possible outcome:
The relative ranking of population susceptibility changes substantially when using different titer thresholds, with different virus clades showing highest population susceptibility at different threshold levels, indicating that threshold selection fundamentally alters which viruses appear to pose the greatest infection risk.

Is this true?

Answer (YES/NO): NO